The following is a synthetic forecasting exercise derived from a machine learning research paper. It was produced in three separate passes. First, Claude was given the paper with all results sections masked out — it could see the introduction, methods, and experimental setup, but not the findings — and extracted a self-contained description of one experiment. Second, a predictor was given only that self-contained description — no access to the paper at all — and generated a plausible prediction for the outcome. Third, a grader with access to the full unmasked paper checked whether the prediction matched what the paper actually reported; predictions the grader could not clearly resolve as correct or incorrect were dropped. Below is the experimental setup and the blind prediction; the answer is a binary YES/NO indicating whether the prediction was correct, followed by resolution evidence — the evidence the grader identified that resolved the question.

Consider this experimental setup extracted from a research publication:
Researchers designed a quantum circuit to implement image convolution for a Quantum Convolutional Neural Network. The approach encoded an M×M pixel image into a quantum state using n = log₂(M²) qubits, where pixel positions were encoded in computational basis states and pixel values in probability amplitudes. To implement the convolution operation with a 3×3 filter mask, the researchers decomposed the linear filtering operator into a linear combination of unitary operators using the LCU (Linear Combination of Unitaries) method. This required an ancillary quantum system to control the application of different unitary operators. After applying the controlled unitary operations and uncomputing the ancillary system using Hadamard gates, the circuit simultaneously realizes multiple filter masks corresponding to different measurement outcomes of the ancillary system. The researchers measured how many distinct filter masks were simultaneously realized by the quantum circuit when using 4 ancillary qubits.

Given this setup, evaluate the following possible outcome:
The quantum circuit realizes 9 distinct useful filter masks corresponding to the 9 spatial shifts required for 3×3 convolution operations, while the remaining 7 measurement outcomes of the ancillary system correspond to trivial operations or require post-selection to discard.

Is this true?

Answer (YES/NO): NO